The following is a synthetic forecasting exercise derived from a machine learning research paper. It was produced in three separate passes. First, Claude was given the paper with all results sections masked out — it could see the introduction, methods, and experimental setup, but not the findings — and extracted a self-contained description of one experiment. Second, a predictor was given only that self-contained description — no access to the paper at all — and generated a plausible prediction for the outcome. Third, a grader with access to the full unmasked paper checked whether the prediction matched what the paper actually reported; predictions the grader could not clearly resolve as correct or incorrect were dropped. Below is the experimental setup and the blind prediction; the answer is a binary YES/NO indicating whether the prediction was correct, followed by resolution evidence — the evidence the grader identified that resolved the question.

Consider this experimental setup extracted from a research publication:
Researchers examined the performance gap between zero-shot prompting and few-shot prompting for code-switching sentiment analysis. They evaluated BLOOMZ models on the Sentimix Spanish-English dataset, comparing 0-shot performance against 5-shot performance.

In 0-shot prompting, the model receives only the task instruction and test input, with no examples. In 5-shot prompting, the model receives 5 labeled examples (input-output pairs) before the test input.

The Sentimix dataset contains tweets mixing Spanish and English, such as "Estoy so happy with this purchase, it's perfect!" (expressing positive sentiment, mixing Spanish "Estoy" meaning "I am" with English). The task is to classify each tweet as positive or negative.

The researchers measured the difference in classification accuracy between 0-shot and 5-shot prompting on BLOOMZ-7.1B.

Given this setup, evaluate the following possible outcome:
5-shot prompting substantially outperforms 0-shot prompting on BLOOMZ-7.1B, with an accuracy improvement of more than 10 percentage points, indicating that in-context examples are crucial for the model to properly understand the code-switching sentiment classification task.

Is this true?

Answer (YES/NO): NO